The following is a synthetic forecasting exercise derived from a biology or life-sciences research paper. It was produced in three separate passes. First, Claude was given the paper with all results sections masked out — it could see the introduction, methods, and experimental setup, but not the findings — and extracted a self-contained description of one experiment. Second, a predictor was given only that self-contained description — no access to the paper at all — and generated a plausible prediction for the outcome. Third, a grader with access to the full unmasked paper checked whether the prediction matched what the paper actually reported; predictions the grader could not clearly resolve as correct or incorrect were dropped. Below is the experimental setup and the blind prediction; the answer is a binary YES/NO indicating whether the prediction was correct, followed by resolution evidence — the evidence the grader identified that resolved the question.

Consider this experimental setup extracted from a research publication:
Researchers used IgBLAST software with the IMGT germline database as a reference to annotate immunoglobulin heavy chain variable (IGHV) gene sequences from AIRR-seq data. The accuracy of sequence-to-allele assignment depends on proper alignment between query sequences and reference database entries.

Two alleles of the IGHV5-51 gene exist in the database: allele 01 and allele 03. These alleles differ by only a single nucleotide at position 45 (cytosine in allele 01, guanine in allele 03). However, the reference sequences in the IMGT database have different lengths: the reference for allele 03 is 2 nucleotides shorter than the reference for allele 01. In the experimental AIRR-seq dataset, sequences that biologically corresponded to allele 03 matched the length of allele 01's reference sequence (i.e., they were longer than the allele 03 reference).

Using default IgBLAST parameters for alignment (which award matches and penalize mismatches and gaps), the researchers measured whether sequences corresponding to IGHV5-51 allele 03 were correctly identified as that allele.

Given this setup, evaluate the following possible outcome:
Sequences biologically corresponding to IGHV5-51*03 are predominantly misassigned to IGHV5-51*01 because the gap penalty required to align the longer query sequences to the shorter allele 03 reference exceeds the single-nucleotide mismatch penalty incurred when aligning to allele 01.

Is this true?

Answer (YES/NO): YES